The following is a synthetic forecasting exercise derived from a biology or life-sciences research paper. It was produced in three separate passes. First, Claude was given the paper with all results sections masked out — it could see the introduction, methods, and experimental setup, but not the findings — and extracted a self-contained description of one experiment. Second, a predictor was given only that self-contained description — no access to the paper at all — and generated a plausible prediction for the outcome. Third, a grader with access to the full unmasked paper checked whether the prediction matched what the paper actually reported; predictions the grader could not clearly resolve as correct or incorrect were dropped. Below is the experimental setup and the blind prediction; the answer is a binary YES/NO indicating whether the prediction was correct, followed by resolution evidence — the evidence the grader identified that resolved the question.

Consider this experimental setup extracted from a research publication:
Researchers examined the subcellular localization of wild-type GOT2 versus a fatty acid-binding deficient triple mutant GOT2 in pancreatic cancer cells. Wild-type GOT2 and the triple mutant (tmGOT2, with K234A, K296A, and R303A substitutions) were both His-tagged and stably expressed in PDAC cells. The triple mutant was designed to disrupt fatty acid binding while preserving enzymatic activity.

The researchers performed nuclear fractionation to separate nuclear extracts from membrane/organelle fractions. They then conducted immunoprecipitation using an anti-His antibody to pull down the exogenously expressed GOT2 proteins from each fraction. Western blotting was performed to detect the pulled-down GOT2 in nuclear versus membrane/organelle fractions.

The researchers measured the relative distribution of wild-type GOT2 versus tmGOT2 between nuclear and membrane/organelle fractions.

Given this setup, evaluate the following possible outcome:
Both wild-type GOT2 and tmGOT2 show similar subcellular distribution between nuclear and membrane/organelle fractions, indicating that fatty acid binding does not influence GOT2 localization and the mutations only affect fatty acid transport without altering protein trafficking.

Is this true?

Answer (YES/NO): NO